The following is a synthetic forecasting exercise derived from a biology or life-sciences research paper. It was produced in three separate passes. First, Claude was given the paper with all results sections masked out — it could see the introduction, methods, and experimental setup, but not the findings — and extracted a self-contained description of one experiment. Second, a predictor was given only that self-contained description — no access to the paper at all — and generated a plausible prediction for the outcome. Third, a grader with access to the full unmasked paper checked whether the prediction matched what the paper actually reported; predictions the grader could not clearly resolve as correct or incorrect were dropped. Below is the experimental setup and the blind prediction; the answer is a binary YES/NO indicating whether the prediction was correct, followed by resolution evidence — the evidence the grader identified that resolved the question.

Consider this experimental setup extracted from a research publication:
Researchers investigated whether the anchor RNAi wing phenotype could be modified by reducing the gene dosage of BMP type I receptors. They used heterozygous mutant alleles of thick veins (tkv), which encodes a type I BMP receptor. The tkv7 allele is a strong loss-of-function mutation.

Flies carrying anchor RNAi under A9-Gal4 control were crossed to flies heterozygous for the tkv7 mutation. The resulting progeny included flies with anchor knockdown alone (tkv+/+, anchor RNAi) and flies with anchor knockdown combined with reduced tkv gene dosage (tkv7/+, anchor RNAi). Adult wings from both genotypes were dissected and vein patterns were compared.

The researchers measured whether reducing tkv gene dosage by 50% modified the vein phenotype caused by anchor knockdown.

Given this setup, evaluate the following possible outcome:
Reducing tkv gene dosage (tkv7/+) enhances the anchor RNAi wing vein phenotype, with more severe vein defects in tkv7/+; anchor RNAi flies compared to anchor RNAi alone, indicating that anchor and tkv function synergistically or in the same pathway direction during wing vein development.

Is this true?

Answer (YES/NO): NO